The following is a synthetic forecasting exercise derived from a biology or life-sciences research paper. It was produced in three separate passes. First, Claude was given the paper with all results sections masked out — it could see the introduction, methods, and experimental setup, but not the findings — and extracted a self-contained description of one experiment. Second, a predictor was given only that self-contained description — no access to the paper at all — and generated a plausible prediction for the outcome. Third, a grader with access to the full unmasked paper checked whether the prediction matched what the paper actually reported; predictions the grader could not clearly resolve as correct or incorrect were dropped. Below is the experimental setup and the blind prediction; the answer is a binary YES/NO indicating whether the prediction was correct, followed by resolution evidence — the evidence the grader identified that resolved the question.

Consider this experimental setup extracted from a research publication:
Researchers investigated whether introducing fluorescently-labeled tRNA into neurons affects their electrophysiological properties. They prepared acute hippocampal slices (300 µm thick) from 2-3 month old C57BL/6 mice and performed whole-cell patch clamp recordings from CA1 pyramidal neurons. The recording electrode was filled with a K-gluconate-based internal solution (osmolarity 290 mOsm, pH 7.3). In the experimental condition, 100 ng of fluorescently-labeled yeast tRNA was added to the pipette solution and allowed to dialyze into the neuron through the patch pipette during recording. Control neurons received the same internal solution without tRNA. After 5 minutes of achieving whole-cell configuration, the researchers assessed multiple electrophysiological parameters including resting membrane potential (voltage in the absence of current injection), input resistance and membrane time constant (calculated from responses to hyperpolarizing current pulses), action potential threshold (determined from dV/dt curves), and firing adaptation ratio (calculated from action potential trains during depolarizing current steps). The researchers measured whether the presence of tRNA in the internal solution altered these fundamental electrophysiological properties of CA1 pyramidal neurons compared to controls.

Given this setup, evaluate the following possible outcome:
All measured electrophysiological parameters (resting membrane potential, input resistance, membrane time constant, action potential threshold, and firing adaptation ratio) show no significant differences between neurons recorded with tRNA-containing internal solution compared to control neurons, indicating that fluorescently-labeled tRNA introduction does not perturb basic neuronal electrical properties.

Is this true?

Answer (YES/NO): YES